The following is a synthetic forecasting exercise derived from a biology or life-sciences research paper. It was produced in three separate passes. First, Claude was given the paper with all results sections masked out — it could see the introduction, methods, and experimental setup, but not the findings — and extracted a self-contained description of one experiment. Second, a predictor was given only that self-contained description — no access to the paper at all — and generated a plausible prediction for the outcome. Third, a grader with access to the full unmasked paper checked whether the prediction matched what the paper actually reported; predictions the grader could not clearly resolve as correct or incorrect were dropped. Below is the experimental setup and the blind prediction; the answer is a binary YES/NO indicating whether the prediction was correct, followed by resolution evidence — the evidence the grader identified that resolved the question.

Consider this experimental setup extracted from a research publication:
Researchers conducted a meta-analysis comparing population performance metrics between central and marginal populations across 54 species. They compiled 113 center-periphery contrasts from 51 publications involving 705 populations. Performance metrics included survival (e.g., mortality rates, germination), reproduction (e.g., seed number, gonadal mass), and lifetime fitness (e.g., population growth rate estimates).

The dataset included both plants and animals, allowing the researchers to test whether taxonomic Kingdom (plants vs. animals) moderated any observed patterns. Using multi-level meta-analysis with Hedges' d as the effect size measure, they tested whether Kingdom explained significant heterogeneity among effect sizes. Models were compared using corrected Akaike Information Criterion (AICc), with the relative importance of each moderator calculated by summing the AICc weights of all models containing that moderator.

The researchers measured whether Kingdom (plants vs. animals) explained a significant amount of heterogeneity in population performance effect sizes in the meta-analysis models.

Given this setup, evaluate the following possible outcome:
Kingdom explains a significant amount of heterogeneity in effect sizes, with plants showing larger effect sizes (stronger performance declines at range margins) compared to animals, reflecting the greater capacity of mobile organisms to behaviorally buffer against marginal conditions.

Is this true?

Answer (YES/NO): NO